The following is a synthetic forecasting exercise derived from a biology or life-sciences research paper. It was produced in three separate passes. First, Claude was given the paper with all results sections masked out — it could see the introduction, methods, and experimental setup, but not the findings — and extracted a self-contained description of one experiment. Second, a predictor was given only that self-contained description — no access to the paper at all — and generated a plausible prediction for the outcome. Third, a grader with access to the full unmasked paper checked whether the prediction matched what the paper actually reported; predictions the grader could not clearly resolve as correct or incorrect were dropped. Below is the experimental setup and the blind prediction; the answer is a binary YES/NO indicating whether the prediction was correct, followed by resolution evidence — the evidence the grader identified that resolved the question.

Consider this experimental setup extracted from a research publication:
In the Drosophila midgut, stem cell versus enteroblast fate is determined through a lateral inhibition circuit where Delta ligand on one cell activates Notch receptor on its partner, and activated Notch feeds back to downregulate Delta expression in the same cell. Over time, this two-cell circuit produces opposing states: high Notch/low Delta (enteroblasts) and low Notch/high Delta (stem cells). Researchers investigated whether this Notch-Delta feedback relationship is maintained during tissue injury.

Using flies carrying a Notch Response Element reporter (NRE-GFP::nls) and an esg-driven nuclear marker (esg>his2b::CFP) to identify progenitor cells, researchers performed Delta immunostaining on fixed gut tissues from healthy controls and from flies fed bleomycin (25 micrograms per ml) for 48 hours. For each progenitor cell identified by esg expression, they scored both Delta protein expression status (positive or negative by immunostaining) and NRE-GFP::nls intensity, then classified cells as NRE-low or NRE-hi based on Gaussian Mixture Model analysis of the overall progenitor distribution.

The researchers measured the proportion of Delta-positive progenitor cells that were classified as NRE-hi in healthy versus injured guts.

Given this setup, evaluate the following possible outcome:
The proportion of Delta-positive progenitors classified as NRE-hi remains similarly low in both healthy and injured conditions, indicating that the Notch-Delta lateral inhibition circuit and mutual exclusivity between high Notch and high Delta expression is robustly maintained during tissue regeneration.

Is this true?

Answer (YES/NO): NO